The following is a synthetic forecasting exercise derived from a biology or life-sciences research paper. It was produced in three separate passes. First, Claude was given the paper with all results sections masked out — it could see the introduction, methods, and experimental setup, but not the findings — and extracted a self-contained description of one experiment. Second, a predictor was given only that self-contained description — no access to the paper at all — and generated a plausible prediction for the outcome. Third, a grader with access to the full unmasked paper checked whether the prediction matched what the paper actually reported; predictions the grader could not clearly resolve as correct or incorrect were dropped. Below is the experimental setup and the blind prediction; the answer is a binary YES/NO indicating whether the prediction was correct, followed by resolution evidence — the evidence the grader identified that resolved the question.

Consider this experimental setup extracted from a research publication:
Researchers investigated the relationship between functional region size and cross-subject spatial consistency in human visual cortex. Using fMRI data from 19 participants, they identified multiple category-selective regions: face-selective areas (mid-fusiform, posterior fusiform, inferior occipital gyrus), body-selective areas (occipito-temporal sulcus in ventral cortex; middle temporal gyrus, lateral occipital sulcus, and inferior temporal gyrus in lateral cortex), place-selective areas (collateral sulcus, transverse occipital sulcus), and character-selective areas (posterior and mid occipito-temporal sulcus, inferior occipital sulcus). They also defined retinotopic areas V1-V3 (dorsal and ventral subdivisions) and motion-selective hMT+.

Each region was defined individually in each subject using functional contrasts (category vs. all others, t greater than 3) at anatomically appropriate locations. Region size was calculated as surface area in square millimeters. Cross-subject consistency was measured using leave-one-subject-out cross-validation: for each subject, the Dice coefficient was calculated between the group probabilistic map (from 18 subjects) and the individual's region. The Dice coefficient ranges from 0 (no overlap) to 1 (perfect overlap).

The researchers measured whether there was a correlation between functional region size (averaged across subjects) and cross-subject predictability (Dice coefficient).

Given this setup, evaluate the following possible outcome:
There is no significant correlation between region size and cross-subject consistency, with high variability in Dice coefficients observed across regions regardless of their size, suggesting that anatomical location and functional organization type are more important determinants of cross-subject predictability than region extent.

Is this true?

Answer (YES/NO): NO